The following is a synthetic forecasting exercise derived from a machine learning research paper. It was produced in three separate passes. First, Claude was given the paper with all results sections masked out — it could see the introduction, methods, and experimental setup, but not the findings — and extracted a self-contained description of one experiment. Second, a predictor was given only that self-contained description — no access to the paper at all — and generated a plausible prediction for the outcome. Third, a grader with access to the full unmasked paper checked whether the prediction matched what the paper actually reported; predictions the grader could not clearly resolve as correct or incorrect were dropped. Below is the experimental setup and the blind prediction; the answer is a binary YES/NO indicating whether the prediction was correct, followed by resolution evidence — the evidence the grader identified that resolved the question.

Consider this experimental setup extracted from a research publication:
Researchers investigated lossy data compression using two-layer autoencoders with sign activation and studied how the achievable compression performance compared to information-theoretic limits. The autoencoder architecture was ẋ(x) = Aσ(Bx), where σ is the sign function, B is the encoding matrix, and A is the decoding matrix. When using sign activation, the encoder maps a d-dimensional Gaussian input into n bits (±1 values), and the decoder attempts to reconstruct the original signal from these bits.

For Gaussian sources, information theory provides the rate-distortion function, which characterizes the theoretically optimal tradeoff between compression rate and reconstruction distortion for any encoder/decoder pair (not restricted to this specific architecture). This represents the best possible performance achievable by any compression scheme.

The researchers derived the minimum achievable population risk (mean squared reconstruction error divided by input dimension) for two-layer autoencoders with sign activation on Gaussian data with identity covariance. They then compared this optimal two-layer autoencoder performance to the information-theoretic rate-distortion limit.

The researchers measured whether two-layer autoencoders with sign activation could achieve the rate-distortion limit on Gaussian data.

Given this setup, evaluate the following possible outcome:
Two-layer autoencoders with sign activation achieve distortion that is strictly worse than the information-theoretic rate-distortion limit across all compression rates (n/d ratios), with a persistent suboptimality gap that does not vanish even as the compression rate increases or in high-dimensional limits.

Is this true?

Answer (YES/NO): YES